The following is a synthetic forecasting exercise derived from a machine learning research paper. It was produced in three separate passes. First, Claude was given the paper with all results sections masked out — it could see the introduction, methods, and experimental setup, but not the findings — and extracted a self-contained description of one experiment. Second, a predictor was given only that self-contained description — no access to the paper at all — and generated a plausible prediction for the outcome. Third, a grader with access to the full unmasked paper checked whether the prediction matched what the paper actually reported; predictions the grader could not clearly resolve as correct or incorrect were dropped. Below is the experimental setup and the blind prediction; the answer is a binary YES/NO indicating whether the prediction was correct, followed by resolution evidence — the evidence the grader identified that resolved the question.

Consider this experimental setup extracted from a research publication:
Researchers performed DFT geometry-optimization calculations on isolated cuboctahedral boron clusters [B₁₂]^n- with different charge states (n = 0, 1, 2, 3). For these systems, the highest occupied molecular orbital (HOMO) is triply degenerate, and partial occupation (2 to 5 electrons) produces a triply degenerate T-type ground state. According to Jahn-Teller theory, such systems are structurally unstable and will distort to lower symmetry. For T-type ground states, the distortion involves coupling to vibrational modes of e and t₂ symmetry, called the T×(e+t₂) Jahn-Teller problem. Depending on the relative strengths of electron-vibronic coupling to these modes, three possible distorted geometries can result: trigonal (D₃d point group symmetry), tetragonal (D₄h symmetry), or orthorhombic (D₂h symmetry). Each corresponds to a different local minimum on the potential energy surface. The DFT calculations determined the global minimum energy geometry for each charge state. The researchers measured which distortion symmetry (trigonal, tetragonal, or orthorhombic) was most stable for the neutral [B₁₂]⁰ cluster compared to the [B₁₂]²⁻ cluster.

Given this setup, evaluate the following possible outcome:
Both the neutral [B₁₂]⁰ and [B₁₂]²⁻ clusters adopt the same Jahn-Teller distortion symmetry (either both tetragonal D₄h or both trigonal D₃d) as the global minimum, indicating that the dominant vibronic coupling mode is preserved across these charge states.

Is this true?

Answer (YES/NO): YES